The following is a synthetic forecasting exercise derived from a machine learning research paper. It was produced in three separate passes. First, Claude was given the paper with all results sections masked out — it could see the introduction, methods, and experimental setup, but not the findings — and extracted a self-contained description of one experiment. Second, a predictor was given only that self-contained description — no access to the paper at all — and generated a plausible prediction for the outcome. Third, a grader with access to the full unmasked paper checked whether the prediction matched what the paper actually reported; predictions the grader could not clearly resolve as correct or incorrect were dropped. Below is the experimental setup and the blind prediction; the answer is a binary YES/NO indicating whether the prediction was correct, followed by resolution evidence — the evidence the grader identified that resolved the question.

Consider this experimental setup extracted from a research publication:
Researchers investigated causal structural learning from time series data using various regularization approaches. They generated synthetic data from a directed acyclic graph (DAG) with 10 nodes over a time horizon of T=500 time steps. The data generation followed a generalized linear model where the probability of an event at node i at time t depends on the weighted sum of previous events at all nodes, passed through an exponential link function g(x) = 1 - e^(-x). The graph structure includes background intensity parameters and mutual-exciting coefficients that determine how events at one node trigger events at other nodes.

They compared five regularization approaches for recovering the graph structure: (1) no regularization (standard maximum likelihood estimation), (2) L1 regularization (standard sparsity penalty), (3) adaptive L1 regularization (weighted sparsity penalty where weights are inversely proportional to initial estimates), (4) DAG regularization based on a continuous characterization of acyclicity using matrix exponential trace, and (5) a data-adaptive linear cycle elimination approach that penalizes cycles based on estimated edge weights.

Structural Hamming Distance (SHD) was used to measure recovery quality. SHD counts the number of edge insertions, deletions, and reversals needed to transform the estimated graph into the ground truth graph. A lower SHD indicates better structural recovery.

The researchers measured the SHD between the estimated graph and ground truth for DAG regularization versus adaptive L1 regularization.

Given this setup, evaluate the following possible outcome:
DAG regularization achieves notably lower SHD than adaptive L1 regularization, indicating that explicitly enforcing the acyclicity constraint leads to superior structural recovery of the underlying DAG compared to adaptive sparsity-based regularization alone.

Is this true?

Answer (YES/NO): NO